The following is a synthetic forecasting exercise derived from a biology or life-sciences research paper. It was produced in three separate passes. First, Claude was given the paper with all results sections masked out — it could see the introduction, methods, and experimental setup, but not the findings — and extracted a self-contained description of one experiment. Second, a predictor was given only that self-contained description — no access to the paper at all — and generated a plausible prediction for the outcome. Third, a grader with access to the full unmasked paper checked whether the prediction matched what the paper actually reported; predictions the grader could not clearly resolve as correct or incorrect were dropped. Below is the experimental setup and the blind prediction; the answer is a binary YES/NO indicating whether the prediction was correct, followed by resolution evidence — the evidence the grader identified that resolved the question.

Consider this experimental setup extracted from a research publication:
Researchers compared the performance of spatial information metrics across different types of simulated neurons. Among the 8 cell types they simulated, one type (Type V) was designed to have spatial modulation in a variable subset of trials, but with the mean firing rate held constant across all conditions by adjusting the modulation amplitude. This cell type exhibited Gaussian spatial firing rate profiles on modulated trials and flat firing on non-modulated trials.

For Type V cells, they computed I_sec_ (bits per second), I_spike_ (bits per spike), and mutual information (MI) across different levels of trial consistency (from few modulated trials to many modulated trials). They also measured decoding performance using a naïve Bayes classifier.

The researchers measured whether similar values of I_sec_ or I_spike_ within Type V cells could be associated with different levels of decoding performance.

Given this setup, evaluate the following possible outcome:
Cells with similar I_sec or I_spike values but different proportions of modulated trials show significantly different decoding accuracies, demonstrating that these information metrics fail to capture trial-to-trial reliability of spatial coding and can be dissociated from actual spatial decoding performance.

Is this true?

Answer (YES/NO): YES